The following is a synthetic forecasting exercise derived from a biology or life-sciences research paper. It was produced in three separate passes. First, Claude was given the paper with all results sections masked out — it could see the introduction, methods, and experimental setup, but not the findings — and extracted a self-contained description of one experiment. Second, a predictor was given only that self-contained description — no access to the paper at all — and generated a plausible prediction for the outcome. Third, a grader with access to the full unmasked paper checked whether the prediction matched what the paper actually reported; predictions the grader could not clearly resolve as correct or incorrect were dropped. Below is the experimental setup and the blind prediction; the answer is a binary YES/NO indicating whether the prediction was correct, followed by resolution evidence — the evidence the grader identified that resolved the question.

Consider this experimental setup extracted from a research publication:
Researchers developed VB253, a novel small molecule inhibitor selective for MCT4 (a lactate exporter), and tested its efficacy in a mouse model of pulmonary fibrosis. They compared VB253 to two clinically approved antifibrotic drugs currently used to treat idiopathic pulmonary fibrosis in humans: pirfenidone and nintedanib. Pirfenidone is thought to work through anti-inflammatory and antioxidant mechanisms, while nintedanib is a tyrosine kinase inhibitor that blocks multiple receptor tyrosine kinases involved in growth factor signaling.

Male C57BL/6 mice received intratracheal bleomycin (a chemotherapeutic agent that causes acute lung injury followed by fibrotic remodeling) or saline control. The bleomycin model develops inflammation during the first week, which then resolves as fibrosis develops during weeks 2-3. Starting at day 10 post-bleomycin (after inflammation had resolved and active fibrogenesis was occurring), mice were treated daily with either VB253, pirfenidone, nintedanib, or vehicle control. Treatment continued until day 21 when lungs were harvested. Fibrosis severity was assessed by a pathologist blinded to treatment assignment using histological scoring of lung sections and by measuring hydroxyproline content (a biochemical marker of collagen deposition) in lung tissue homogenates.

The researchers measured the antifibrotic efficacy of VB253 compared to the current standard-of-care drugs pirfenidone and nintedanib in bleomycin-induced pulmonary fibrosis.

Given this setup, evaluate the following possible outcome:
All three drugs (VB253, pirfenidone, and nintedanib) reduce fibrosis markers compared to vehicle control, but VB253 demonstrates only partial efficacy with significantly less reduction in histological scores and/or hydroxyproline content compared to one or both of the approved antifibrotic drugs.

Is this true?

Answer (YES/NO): NO